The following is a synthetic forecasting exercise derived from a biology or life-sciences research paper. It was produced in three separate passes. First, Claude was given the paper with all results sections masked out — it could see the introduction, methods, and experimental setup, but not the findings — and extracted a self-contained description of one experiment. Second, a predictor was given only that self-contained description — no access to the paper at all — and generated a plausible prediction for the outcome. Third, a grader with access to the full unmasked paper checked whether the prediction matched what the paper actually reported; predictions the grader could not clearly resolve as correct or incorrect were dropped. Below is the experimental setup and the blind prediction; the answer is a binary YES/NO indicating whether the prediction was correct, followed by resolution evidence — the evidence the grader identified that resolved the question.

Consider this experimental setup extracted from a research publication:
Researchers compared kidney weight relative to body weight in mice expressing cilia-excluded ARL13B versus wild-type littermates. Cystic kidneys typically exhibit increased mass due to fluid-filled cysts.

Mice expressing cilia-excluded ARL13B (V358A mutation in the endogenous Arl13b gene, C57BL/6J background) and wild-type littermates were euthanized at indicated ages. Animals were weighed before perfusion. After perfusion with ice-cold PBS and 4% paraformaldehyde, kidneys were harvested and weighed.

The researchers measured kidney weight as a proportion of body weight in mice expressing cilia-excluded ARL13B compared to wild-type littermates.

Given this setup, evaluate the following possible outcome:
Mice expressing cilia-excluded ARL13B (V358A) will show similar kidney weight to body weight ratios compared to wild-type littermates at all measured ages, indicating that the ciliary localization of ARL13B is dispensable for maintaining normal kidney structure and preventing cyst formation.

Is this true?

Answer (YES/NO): NO